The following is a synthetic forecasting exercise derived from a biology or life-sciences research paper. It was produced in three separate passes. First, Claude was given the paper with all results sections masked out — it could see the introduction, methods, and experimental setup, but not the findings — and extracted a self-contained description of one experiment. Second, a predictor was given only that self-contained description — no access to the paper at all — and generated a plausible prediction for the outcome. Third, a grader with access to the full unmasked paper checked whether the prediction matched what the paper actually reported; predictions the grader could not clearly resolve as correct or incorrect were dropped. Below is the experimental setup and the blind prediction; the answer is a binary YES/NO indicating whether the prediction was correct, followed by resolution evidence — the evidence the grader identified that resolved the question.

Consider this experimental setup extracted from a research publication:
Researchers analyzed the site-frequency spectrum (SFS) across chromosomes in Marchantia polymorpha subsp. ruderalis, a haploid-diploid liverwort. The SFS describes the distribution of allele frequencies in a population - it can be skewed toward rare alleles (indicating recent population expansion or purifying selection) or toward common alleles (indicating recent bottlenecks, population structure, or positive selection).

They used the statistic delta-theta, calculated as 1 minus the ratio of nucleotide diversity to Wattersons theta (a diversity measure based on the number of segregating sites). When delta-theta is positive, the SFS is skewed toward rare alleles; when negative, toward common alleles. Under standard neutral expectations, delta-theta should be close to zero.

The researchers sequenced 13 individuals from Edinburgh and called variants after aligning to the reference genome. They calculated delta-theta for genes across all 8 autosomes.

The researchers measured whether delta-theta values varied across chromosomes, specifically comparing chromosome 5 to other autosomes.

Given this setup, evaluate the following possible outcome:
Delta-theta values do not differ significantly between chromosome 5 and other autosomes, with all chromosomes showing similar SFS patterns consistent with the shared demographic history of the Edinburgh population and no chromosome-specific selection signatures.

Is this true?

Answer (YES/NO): NO